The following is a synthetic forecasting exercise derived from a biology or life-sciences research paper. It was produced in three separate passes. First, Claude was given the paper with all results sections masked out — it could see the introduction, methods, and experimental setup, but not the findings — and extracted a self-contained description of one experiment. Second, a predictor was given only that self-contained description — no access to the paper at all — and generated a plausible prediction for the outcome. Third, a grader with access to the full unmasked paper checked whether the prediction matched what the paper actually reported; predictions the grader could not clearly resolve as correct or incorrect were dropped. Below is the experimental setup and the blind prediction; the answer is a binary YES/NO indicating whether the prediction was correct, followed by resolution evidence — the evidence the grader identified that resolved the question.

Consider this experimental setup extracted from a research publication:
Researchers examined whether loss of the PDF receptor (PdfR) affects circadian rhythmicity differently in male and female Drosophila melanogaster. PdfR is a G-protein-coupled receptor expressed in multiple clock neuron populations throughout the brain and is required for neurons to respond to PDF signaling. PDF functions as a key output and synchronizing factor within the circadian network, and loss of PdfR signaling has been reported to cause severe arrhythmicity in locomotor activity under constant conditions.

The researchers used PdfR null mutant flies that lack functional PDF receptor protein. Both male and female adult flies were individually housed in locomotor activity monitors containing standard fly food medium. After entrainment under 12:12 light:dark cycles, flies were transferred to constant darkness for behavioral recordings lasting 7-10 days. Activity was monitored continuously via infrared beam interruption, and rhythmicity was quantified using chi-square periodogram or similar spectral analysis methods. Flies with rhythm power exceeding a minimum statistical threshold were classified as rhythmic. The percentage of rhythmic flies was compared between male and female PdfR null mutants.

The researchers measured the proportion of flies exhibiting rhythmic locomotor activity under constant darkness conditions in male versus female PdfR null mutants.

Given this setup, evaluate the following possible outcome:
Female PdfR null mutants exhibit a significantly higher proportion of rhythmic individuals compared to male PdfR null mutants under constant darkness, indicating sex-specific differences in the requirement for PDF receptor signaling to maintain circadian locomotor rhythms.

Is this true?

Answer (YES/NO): YES